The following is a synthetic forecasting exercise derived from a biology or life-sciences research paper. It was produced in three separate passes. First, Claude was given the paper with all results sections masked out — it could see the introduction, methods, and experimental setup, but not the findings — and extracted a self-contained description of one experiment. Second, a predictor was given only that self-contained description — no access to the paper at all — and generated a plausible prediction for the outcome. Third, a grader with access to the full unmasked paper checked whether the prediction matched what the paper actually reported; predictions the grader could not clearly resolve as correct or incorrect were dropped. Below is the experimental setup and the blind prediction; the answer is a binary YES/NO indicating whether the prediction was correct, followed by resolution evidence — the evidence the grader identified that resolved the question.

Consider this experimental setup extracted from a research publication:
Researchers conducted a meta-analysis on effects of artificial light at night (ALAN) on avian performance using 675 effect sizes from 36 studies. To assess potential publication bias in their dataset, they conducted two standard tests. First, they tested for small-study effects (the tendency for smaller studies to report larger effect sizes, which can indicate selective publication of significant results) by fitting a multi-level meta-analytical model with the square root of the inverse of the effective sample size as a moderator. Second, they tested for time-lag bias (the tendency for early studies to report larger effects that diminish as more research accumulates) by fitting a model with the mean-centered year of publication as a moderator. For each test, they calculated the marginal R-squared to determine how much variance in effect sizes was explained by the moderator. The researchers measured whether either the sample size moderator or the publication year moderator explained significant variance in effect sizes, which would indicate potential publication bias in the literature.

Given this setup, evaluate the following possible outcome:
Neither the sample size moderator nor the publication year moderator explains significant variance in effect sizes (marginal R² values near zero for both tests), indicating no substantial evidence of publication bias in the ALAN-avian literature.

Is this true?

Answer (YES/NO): NO